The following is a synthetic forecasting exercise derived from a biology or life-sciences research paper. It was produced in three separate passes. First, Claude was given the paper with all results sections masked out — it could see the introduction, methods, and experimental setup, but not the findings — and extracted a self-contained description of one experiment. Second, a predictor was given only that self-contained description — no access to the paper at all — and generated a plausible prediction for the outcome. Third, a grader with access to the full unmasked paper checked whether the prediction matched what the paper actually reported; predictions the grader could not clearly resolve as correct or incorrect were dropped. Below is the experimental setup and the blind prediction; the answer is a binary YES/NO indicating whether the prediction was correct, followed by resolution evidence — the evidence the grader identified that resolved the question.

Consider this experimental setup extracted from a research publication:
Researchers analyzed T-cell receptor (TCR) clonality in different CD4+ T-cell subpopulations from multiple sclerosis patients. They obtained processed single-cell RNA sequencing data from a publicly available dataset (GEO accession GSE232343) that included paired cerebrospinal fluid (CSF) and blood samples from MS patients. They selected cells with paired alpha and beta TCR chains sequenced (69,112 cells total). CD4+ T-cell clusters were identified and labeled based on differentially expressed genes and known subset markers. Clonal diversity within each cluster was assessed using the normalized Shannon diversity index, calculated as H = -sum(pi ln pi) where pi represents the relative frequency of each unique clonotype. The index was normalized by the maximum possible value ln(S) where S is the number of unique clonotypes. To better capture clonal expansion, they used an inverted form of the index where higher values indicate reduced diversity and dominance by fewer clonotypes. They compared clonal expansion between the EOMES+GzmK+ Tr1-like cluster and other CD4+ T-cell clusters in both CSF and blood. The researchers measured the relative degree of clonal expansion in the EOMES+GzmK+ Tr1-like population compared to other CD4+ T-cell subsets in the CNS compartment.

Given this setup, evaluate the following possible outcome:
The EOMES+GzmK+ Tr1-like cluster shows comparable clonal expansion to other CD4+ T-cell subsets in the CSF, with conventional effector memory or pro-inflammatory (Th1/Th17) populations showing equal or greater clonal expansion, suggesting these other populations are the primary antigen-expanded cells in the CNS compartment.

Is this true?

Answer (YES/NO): NO